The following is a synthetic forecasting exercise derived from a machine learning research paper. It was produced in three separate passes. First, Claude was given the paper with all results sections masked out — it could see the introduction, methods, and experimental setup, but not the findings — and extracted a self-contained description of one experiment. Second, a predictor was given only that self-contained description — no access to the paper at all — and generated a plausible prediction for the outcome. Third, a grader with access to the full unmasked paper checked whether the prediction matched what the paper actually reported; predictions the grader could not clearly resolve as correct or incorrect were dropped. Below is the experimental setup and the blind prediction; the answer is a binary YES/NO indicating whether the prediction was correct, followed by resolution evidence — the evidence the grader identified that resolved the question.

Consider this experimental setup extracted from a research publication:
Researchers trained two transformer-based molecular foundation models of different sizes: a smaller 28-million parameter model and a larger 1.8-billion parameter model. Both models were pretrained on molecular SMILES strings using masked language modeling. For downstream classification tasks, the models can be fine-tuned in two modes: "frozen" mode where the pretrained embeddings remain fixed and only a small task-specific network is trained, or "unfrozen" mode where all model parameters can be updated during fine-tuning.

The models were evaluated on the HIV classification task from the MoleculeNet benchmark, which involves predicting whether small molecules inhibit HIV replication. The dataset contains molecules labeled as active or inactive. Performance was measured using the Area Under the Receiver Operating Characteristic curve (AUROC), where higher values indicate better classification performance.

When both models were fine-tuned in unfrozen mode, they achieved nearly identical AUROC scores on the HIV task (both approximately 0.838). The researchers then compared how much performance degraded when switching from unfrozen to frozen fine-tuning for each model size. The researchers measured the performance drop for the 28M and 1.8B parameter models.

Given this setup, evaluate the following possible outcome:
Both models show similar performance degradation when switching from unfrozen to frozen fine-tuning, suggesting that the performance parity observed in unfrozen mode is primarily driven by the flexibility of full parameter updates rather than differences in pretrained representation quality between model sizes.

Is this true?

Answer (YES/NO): NO